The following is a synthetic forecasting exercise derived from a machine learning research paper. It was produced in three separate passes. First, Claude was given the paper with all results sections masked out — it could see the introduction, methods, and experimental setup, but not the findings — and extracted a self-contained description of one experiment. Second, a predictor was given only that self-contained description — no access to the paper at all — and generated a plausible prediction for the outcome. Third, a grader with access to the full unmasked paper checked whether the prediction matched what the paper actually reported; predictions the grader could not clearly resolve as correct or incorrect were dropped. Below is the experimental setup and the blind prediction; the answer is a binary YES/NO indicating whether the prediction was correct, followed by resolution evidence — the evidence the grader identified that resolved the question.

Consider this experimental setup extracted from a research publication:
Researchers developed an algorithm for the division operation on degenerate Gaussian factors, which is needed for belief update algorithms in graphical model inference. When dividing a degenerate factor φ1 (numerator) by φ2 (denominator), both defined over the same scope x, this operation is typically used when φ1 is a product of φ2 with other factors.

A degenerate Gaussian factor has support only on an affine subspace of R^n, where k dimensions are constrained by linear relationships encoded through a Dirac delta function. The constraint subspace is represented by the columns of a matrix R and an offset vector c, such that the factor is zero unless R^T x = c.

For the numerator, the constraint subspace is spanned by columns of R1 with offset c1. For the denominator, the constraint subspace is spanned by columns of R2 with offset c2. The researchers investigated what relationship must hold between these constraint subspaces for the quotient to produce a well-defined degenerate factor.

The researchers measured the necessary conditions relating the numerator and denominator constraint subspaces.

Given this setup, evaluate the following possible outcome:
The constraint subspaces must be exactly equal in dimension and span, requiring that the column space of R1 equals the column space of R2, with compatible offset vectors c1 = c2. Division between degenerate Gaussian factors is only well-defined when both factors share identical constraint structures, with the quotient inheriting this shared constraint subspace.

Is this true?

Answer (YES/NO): NO